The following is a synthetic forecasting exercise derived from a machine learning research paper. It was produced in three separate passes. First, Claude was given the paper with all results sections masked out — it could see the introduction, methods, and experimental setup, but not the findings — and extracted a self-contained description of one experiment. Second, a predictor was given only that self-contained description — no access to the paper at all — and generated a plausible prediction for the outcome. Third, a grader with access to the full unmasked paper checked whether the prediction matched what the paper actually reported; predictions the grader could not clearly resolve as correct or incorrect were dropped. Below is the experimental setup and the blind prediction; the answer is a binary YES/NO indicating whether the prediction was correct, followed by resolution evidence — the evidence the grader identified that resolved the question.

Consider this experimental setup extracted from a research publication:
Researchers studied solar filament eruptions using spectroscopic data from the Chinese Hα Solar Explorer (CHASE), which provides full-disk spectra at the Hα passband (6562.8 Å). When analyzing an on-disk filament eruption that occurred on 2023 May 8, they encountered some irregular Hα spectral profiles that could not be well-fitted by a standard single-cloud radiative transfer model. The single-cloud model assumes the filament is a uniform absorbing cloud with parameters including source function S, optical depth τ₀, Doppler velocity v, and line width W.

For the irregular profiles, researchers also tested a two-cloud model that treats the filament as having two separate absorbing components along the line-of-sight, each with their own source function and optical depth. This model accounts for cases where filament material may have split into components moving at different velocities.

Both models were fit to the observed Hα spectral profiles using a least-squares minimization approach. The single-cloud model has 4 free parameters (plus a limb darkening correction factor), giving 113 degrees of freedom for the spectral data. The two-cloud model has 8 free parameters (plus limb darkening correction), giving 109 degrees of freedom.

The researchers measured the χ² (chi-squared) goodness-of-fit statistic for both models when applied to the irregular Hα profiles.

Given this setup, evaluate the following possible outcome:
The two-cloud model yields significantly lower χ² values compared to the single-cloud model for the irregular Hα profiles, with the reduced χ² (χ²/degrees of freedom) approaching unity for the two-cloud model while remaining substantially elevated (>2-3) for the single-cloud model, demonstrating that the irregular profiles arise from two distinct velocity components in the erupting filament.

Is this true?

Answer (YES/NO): YES